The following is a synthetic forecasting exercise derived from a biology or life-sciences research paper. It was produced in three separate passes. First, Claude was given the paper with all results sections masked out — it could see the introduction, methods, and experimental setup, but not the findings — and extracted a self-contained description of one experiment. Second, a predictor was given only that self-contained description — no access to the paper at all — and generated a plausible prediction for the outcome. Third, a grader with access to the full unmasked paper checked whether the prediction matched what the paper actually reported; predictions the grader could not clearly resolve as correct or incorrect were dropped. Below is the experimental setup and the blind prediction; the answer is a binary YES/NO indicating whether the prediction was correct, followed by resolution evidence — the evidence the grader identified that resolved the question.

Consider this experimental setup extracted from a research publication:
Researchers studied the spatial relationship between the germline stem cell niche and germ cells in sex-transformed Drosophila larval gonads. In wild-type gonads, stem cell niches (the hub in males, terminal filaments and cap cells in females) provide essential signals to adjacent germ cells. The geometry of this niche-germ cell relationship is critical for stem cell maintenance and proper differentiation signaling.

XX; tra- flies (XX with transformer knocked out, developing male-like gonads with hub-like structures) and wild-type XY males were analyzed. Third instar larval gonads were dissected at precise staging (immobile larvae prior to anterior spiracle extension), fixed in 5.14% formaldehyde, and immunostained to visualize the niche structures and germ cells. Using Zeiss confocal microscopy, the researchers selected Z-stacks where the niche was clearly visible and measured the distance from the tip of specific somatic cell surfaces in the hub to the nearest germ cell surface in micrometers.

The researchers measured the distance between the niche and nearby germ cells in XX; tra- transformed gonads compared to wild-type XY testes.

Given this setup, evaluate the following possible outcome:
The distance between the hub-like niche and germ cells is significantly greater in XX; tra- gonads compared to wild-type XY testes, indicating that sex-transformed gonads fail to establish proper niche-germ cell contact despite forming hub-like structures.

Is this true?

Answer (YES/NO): YES